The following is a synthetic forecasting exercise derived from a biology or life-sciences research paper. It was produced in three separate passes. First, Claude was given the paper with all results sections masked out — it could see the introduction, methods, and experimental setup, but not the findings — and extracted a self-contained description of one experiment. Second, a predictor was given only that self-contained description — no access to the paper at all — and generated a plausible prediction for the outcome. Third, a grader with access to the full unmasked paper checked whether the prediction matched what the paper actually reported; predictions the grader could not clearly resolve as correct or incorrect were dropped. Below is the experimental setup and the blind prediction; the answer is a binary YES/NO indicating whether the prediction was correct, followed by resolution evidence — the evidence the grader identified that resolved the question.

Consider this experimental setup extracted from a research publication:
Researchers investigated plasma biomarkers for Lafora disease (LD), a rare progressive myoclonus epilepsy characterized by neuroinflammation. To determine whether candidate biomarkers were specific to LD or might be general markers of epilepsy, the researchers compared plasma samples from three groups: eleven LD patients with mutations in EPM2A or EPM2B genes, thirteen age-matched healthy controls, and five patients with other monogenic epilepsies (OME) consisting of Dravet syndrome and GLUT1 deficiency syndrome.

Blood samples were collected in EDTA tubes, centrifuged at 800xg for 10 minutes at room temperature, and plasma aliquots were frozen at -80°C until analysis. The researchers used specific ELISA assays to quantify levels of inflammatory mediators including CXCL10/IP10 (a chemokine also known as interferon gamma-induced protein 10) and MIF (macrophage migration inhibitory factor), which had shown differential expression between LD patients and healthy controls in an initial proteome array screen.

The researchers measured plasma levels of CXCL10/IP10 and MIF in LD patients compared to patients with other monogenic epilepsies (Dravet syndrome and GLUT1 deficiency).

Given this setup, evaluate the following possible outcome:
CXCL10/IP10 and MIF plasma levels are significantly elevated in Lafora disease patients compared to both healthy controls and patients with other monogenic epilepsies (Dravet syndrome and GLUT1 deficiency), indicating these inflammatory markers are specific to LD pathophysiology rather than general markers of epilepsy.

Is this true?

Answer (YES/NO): NO